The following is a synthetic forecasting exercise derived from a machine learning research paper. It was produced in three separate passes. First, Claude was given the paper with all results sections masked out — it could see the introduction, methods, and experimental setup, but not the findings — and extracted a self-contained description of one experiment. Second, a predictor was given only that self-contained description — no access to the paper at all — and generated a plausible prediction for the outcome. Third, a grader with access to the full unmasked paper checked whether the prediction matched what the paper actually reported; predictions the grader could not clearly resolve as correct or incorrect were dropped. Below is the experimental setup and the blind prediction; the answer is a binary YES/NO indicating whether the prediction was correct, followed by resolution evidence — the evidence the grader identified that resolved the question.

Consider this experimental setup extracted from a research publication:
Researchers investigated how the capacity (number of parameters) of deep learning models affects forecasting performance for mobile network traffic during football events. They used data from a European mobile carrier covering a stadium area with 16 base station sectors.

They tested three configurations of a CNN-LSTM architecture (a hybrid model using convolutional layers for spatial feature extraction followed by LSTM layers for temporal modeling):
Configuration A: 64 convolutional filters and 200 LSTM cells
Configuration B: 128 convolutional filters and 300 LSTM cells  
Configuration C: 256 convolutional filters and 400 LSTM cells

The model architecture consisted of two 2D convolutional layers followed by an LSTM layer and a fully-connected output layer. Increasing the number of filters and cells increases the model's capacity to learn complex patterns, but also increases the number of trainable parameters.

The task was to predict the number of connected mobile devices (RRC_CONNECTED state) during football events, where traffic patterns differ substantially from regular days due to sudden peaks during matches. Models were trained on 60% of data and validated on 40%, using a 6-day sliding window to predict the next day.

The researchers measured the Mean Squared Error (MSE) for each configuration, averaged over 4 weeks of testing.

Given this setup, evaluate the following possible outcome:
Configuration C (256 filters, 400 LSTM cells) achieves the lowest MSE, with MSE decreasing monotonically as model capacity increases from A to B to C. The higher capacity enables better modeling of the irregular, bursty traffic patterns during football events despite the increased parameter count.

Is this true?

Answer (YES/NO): NO